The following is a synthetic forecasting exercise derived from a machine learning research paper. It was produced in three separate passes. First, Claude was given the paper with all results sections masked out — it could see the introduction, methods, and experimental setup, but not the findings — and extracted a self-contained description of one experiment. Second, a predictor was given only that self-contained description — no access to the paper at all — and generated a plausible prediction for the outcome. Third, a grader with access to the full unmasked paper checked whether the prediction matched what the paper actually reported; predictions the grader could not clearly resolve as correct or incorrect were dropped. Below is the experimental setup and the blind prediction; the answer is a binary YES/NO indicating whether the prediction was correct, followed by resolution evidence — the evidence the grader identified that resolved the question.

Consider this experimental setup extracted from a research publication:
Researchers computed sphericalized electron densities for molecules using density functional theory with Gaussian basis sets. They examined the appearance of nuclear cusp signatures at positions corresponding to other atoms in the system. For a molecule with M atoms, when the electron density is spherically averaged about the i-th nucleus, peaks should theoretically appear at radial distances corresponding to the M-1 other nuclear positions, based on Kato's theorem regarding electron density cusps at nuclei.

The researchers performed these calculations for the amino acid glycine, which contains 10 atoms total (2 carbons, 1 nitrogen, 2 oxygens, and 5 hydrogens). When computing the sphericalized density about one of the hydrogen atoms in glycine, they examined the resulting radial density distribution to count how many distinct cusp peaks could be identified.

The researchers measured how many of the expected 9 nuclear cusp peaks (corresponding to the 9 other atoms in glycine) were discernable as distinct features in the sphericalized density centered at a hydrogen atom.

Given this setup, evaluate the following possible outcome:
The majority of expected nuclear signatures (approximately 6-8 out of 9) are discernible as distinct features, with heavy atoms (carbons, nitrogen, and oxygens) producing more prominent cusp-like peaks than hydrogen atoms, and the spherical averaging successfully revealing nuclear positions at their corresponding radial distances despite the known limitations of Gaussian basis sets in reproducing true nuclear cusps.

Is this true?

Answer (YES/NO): NO